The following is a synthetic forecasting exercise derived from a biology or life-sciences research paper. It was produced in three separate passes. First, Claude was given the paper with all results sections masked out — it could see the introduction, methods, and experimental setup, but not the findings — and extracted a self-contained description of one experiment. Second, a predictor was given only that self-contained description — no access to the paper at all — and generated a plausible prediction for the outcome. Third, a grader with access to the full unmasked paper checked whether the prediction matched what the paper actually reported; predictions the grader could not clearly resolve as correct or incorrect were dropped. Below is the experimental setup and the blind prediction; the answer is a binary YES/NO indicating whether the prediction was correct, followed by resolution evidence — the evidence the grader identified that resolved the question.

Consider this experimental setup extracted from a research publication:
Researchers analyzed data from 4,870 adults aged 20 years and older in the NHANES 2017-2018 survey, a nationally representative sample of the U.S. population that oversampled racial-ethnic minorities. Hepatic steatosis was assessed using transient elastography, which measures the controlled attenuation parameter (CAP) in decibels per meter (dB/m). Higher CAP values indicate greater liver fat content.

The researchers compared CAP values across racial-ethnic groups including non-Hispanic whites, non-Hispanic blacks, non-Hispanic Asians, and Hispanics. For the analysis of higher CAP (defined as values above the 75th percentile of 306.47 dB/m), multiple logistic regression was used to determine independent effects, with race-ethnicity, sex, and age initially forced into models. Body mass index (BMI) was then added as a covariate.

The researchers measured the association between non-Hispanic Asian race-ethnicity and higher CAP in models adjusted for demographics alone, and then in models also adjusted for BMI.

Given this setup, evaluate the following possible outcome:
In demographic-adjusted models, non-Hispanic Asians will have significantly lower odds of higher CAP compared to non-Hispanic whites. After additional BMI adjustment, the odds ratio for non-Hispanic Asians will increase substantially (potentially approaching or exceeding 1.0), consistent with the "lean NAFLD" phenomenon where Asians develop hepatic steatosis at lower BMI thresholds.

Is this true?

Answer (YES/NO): NO